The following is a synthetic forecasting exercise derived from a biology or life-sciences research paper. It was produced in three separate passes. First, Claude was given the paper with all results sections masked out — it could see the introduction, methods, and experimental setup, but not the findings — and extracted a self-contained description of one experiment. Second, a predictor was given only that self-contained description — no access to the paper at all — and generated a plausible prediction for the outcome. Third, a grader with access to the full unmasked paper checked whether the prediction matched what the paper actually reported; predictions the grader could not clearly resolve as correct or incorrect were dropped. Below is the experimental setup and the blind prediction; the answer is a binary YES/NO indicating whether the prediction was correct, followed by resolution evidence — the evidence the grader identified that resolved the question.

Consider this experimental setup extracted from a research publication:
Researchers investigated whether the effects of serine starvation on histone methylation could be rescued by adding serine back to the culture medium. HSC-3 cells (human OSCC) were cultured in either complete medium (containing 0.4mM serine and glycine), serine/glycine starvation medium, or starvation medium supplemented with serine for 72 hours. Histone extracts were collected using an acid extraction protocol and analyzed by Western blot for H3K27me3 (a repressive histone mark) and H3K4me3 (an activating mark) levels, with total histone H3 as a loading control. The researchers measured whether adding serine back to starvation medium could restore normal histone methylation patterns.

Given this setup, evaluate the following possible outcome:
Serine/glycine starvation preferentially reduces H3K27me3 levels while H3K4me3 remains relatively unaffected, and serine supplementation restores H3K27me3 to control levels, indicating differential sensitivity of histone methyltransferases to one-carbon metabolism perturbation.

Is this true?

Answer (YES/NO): NO